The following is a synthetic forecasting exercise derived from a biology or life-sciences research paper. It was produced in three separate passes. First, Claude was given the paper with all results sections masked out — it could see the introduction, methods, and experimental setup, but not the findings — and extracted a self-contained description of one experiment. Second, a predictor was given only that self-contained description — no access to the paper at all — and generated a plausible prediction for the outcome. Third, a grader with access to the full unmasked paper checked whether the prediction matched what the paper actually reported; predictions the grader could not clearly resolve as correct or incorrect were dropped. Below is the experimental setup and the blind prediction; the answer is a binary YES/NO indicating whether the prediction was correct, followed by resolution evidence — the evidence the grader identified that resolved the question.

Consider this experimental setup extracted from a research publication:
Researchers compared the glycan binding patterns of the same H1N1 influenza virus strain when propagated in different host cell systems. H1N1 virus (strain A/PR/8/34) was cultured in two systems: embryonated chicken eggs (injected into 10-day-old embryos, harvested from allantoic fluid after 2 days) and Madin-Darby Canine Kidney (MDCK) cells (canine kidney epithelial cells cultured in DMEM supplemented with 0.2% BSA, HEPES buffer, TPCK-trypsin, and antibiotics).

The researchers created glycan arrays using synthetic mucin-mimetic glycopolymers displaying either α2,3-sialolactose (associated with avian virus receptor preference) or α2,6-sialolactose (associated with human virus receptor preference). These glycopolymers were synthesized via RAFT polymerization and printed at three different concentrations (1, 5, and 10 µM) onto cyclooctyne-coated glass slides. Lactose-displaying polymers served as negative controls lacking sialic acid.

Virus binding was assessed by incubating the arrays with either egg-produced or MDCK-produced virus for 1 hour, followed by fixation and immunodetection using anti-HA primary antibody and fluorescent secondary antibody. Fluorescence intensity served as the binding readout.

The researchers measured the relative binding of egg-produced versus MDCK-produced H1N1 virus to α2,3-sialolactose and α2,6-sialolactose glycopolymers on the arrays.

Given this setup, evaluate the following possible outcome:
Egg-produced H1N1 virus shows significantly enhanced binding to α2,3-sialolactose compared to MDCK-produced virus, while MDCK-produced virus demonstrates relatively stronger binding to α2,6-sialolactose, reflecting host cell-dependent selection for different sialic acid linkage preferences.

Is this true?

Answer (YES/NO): NO